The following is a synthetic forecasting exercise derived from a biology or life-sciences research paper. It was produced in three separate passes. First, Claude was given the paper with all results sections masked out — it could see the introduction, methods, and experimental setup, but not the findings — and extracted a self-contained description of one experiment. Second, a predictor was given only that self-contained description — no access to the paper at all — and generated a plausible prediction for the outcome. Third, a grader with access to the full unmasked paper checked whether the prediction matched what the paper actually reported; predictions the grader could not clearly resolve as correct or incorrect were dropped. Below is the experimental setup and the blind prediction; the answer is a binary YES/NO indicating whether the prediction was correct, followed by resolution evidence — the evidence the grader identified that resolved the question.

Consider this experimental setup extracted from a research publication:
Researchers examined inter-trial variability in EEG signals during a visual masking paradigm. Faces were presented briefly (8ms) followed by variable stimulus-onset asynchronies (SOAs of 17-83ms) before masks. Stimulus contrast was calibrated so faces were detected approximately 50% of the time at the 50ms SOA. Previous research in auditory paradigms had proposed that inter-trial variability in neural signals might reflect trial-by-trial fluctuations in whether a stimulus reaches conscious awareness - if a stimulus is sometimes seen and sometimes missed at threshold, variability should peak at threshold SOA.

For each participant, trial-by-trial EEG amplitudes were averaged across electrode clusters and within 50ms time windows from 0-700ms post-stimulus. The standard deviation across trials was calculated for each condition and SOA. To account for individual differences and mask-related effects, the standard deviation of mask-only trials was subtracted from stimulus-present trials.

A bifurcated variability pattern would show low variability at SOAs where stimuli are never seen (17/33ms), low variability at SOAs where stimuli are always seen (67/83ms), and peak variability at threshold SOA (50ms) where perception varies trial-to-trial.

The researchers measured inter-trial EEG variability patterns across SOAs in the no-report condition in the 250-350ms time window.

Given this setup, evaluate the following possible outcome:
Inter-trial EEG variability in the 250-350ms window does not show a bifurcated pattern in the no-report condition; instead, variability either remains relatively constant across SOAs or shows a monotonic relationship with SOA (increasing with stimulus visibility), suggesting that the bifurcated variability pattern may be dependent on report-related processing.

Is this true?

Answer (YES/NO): NO